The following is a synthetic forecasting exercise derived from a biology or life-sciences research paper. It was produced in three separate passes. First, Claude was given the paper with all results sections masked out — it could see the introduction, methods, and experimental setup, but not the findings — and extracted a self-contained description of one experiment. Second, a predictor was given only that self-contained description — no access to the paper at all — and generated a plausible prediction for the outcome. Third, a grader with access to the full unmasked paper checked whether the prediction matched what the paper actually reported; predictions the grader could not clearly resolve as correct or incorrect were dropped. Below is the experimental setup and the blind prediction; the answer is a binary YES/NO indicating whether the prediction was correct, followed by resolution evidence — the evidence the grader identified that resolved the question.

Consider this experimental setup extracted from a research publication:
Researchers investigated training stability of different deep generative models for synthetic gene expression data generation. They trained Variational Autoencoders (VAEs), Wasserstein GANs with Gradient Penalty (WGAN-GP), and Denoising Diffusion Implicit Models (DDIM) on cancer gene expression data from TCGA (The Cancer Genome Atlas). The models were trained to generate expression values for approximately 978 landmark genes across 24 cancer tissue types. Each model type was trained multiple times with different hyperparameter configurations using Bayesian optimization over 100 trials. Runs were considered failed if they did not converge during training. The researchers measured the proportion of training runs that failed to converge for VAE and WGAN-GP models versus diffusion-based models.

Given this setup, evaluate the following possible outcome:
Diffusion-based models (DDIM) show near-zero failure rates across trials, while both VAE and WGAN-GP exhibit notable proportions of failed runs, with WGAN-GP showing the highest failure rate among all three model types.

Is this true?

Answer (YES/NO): NO